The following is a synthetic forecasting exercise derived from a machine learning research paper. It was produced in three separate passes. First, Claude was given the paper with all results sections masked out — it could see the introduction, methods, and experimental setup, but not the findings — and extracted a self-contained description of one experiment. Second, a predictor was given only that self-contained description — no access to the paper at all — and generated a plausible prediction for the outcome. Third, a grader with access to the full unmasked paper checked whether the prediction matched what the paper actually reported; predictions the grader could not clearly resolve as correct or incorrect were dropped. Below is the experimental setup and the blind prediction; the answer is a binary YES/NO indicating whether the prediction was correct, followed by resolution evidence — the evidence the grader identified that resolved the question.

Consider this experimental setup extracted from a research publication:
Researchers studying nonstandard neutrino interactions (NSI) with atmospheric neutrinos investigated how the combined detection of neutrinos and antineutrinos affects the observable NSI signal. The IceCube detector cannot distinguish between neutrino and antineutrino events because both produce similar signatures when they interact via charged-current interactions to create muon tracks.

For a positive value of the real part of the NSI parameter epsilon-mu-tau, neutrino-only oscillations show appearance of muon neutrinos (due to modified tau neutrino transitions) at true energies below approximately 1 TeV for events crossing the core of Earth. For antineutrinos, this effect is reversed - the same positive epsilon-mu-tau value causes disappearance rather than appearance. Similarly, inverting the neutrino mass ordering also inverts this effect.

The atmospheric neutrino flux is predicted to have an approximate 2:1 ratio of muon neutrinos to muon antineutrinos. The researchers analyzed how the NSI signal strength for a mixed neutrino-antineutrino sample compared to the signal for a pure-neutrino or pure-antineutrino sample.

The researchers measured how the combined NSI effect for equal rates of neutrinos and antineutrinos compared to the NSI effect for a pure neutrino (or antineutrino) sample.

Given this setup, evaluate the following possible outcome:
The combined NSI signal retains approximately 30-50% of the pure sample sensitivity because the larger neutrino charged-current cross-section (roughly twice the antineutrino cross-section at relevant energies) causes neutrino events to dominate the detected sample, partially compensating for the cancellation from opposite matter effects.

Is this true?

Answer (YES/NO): NO